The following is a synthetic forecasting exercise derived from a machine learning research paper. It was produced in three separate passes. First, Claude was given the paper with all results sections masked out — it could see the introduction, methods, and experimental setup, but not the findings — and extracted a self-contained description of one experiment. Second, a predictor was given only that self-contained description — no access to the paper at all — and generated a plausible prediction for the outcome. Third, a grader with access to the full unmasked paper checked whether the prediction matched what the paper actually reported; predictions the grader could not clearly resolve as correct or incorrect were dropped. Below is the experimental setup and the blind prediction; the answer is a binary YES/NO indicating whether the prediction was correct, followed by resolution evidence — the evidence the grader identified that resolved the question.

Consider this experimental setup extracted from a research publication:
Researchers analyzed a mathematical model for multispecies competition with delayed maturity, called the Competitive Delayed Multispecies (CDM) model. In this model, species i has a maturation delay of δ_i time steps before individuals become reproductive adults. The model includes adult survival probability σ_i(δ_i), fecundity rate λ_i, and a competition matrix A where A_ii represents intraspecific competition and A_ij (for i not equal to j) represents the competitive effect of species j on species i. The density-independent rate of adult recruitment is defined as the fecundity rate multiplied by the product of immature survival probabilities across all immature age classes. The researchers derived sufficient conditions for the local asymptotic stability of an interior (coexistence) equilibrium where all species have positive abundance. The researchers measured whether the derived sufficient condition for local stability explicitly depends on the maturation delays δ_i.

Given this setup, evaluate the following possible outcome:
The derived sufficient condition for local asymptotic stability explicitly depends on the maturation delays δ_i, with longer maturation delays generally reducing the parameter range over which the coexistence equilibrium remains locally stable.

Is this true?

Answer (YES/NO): NO